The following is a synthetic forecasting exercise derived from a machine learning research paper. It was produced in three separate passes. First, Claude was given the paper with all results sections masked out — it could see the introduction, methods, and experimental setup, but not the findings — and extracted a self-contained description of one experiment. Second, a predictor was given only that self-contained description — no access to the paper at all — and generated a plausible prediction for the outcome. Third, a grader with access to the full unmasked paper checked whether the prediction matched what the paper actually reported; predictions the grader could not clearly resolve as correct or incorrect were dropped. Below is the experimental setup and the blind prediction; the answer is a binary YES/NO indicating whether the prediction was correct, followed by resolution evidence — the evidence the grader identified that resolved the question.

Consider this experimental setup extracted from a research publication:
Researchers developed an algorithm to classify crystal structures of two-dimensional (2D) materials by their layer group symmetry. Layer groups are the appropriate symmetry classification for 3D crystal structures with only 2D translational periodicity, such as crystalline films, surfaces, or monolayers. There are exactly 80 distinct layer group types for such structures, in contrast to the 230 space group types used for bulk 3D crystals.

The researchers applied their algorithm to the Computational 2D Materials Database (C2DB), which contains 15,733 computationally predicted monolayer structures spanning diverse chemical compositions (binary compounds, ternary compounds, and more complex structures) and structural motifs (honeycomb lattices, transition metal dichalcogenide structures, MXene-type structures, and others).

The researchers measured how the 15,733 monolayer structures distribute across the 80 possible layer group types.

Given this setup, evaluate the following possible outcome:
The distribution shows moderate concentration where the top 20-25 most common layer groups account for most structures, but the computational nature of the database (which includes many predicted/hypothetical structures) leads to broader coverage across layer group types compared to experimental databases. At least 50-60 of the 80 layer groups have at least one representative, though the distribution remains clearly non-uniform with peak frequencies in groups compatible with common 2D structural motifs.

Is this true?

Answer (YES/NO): YES